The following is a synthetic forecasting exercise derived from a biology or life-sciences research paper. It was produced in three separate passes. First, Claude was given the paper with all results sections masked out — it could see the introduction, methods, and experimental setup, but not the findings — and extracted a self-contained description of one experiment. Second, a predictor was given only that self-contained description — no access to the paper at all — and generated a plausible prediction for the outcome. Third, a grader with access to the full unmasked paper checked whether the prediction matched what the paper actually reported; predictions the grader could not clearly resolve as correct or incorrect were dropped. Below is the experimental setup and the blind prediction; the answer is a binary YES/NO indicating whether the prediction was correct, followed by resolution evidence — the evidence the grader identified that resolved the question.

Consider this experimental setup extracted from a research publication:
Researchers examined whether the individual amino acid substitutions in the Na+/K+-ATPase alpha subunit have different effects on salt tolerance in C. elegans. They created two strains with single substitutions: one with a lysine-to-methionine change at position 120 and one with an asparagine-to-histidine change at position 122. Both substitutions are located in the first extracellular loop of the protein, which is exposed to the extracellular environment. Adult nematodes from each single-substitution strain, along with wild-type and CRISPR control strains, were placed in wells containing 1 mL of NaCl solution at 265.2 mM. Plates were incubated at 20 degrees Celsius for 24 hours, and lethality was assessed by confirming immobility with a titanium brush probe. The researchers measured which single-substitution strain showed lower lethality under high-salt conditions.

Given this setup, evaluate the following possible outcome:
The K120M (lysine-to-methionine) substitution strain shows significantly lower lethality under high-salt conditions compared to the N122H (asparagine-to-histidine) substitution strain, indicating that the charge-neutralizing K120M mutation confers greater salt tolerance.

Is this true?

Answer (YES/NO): NO